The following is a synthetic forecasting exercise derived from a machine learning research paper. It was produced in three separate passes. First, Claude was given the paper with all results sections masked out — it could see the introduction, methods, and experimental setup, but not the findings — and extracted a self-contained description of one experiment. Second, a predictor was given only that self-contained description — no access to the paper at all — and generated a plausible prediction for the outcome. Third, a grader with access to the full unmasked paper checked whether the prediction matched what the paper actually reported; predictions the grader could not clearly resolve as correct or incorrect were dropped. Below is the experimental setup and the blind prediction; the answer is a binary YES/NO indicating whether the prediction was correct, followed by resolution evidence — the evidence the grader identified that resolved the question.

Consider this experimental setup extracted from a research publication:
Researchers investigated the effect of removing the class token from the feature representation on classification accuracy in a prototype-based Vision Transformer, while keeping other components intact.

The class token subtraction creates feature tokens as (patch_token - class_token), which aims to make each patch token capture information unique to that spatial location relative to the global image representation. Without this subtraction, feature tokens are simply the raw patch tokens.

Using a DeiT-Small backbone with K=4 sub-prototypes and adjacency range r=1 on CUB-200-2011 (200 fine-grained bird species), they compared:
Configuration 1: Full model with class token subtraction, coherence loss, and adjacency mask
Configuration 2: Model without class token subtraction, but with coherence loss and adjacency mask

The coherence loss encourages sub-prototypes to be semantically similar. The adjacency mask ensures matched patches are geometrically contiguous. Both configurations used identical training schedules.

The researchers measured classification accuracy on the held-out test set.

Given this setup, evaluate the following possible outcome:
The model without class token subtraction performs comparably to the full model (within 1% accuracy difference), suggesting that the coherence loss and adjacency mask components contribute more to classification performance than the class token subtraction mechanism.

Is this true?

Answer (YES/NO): NO